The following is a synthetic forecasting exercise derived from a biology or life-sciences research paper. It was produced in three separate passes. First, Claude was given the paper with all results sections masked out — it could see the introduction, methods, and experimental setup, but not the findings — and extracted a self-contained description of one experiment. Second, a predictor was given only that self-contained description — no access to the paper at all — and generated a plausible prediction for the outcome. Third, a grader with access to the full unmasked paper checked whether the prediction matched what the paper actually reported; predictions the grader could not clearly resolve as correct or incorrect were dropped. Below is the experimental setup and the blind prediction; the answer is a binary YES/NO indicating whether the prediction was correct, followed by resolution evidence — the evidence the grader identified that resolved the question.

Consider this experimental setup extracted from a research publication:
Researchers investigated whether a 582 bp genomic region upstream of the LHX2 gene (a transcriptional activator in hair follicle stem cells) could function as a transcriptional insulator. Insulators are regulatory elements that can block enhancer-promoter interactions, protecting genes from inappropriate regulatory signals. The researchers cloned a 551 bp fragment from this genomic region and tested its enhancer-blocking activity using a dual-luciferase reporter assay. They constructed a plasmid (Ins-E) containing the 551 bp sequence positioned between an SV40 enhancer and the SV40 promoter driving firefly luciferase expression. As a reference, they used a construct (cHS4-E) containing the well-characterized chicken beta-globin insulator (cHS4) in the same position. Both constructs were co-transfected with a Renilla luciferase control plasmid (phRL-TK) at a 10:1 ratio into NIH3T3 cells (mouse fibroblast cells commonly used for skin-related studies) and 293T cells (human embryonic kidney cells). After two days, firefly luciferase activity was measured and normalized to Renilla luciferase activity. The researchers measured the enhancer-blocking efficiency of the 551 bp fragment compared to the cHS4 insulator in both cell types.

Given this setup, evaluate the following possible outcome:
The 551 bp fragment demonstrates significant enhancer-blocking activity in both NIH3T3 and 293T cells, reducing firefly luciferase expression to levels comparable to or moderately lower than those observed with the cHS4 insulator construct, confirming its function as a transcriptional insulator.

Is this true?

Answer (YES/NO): YES